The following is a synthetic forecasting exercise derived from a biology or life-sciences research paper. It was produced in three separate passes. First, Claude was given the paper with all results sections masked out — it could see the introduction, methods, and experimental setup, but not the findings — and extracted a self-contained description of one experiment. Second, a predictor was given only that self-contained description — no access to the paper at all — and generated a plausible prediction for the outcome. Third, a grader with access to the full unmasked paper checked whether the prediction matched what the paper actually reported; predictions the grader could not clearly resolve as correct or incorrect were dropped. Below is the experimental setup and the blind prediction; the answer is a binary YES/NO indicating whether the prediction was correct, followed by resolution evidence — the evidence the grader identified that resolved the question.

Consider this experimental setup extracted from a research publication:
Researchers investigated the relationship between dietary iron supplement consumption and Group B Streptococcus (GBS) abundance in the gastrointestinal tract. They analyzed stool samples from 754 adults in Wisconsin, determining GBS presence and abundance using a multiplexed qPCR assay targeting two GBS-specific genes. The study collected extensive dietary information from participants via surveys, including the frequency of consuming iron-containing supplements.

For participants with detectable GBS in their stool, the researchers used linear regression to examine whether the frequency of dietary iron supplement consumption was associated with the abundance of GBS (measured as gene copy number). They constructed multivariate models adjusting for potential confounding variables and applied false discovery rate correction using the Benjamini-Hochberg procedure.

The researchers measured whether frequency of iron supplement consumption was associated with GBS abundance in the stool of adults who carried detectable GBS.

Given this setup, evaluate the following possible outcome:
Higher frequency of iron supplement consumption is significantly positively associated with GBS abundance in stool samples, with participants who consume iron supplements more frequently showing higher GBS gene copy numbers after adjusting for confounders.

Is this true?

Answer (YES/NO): YES